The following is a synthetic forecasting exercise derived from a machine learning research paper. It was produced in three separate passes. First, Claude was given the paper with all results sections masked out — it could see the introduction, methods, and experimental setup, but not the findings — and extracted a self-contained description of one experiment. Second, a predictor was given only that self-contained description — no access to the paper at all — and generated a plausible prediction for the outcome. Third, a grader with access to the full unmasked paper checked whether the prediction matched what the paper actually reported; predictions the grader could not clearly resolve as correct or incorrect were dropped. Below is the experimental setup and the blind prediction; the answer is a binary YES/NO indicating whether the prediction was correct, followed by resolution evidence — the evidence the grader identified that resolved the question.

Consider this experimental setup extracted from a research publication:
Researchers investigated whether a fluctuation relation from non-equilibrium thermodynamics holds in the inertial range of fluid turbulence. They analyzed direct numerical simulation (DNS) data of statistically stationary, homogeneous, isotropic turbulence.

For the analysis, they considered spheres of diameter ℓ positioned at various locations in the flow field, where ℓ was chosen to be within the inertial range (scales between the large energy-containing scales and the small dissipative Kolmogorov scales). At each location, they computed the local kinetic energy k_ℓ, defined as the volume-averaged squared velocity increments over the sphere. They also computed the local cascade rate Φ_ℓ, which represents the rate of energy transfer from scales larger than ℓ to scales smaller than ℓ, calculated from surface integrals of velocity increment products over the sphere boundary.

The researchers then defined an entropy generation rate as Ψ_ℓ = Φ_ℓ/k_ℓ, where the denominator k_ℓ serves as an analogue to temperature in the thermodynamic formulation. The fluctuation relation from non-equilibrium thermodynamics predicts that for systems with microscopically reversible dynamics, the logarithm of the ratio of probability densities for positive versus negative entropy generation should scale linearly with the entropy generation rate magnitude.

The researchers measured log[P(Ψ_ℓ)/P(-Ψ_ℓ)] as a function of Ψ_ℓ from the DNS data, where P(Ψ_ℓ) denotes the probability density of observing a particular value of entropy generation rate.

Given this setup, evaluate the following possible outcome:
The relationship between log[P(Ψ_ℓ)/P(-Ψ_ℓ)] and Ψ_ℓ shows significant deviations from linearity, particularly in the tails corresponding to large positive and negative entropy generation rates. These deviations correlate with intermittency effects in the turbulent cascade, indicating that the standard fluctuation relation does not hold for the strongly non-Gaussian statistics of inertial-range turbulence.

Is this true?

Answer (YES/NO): NO